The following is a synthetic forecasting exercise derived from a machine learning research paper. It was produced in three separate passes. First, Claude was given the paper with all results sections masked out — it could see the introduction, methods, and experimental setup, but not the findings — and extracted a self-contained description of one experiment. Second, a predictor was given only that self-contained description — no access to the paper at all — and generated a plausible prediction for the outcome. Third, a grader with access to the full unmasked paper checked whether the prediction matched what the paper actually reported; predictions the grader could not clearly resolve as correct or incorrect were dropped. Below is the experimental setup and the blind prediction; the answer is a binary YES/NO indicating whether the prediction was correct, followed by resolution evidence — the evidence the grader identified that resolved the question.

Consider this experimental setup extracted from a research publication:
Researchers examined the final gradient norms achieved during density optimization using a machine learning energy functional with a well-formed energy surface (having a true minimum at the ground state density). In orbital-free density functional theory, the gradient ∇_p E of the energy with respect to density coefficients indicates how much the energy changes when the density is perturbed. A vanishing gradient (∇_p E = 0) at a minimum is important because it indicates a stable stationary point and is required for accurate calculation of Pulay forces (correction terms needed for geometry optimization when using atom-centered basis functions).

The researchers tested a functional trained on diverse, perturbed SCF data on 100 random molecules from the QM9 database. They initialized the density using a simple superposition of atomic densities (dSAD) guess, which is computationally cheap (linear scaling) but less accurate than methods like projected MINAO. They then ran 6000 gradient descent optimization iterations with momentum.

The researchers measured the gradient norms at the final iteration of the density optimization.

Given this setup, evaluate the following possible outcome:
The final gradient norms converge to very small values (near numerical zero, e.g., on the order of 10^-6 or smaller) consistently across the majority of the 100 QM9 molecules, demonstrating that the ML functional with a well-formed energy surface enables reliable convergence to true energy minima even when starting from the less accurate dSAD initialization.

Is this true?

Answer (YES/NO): YES